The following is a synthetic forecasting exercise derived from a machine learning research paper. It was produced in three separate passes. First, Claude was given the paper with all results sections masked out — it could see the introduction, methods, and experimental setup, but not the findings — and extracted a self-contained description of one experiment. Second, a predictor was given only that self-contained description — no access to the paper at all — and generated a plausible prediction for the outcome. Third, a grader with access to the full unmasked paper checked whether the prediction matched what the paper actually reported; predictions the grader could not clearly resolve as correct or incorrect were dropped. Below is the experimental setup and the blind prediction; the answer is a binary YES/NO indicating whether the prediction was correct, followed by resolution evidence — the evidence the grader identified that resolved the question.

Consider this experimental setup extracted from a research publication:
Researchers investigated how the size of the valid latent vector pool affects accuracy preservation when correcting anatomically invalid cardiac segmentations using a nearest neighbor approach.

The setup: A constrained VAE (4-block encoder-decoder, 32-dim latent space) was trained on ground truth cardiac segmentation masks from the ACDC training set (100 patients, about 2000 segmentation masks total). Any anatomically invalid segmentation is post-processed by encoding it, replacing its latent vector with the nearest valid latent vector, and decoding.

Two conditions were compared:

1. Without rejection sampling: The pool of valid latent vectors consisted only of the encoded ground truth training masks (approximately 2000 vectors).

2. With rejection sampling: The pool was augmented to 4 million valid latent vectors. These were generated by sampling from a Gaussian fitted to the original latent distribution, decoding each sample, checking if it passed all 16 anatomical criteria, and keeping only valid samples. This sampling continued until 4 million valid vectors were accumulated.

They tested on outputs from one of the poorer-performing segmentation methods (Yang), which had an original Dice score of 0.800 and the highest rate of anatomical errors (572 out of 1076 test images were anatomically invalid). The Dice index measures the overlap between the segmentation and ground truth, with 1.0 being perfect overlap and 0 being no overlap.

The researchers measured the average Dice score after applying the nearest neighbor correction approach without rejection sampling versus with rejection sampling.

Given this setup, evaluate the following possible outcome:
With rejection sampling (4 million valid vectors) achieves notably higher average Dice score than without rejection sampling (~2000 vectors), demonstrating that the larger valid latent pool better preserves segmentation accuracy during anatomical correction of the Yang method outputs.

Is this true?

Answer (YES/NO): YES